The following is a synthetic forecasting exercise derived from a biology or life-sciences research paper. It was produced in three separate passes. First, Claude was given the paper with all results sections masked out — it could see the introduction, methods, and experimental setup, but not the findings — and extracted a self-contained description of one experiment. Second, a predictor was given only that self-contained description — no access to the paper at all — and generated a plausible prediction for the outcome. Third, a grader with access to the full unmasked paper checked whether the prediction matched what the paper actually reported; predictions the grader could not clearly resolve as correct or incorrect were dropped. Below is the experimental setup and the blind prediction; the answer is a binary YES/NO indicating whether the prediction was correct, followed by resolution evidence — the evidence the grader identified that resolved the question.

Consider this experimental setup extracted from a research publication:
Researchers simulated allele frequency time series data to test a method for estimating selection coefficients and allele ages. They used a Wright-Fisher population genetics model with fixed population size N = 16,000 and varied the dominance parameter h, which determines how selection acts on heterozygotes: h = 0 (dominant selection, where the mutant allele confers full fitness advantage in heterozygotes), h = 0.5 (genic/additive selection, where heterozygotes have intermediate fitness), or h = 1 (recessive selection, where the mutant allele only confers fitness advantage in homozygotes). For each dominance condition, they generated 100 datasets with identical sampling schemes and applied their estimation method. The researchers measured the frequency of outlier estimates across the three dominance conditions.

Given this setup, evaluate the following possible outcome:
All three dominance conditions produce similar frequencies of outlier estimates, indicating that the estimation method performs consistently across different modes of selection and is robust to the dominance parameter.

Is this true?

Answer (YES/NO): NO